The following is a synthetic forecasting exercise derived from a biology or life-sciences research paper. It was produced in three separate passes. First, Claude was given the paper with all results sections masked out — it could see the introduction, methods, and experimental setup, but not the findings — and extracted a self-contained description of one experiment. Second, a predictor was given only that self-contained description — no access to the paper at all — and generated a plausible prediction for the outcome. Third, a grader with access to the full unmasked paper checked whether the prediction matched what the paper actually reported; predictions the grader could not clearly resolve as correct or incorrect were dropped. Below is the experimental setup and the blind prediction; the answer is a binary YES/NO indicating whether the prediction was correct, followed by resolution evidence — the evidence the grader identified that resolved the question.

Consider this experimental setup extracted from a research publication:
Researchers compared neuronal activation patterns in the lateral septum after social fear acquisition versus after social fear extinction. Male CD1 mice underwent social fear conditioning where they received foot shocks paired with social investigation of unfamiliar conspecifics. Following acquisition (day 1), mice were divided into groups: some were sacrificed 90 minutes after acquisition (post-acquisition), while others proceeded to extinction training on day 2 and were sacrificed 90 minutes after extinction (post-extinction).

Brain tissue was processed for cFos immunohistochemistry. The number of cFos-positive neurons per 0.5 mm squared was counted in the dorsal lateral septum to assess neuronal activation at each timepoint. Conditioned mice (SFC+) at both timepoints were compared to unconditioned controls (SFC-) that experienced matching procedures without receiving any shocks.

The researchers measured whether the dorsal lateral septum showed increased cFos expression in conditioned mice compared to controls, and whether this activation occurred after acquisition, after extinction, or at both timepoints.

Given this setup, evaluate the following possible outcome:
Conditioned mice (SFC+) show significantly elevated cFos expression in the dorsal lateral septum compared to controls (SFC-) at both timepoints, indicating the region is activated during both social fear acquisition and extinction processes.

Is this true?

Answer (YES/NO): NO